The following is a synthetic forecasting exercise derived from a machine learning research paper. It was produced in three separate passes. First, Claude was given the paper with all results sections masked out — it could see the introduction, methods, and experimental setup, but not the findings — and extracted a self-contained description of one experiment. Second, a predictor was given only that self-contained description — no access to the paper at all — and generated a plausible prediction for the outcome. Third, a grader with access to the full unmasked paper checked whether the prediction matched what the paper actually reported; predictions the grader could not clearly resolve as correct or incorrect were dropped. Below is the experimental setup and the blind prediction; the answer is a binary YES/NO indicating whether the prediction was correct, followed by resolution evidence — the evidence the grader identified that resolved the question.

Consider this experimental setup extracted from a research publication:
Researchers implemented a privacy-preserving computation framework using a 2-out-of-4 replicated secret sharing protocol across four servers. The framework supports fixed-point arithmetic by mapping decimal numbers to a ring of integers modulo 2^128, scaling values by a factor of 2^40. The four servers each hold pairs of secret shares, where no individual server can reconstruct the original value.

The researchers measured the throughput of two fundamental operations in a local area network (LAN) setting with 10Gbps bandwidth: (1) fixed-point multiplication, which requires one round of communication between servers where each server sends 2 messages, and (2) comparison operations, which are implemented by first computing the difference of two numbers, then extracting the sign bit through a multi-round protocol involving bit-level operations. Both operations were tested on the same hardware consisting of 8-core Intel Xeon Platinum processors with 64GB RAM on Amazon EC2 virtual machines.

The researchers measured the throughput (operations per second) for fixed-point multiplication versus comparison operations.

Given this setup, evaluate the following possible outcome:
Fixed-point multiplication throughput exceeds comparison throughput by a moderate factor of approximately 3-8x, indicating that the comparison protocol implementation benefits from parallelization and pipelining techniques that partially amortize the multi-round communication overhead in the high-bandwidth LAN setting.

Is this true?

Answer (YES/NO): NO